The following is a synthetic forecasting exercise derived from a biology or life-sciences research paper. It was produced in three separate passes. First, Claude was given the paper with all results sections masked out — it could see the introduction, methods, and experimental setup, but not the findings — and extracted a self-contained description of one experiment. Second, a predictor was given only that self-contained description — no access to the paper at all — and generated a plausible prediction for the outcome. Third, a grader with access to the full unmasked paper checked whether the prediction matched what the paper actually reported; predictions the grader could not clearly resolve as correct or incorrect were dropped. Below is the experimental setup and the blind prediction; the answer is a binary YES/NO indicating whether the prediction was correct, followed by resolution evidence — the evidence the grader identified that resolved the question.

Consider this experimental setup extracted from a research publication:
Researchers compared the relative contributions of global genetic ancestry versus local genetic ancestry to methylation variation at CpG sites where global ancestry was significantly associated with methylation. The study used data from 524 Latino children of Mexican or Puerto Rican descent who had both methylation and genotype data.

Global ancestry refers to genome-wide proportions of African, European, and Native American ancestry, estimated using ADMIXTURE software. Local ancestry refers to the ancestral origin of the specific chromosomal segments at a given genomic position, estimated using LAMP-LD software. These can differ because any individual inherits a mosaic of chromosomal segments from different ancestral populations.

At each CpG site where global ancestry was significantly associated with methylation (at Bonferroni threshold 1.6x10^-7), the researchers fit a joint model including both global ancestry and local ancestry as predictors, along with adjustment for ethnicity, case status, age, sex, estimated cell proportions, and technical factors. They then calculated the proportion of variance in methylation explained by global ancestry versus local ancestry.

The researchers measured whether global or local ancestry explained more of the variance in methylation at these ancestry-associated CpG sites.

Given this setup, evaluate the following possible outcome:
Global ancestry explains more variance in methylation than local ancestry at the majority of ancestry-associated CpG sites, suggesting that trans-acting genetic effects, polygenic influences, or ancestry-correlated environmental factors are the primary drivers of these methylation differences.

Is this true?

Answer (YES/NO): NO